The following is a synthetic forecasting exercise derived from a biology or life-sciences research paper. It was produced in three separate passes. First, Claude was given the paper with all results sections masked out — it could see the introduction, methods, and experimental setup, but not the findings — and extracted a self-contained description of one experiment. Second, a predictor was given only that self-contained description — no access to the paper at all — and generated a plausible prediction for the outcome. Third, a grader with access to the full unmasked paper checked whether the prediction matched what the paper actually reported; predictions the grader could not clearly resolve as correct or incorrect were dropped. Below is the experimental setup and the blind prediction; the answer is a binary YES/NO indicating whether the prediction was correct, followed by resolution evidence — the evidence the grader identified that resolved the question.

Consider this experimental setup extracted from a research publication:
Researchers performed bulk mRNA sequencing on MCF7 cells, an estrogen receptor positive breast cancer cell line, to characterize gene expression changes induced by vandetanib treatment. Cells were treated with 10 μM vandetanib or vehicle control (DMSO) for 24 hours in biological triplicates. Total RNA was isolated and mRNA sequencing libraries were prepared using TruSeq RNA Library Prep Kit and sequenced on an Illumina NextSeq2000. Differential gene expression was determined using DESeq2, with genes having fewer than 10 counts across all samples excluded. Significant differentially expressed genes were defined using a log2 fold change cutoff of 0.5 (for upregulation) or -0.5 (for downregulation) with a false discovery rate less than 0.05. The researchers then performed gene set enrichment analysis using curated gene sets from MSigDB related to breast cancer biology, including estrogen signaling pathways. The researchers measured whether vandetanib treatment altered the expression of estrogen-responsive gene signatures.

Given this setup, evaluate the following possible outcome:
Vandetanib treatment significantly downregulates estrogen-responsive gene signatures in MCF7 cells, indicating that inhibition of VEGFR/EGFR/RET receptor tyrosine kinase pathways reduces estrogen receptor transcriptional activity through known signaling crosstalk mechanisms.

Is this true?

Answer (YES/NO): NO